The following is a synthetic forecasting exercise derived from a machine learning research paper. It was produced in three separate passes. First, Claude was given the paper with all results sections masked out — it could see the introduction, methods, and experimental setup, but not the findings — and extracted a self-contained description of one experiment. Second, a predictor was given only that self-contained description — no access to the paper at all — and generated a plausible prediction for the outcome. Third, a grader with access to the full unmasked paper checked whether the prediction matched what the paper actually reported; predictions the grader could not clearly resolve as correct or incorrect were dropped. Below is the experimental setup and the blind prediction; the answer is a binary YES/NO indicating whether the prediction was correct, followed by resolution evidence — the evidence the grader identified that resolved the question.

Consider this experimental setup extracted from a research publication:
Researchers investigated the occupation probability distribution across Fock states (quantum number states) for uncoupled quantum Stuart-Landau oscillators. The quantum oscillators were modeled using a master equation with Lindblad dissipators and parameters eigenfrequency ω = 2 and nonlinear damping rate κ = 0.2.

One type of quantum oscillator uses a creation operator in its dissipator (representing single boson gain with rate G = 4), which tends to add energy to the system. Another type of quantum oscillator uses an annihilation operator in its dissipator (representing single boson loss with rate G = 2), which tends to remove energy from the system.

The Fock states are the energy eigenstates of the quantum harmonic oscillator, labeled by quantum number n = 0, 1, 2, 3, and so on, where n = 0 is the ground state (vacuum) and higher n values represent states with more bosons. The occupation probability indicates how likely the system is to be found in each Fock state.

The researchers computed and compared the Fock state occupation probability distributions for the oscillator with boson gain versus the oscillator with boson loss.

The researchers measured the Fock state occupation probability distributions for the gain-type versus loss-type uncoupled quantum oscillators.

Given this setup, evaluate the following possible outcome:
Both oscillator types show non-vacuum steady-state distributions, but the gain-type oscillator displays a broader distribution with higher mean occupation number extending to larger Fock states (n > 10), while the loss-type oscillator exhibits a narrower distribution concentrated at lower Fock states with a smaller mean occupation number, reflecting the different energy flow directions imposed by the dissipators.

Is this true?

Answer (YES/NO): NO